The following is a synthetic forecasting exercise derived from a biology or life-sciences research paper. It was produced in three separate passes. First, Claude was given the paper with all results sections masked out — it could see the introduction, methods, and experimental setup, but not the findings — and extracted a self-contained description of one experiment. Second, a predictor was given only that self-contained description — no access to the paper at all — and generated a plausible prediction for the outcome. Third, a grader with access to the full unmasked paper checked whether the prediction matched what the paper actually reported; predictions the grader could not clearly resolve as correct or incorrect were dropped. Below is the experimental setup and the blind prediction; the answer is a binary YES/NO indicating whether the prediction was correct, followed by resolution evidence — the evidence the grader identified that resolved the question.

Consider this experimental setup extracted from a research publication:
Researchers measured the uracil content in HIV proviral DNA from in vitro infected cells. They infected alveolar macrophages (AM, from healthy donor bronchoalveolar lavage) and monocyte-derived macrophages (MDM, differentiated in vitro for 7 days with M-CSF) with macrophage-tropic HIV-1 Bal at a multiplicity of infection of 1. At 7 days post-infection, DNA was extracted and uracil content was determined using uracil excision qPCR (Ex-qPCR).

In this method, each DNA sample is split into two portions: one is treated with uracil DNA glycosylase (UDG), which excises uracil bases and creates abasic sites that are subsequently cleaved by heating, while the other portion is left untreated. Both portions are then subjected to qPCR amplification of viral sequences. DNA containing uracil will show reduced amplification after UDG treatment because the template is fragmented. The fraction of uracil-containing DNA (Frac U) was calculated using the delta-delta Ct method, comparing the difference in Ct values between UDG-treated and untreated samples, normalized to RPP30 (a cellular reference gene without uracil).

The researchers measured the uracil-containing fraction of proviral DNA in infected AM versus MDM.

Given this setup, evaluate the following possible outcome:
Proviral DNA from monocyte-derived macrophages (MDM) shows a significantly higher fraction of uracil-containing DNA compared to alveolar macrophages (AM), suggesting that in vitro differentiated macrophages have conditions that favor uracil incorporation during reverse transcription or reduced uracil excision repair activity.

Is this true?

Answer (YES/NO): NO